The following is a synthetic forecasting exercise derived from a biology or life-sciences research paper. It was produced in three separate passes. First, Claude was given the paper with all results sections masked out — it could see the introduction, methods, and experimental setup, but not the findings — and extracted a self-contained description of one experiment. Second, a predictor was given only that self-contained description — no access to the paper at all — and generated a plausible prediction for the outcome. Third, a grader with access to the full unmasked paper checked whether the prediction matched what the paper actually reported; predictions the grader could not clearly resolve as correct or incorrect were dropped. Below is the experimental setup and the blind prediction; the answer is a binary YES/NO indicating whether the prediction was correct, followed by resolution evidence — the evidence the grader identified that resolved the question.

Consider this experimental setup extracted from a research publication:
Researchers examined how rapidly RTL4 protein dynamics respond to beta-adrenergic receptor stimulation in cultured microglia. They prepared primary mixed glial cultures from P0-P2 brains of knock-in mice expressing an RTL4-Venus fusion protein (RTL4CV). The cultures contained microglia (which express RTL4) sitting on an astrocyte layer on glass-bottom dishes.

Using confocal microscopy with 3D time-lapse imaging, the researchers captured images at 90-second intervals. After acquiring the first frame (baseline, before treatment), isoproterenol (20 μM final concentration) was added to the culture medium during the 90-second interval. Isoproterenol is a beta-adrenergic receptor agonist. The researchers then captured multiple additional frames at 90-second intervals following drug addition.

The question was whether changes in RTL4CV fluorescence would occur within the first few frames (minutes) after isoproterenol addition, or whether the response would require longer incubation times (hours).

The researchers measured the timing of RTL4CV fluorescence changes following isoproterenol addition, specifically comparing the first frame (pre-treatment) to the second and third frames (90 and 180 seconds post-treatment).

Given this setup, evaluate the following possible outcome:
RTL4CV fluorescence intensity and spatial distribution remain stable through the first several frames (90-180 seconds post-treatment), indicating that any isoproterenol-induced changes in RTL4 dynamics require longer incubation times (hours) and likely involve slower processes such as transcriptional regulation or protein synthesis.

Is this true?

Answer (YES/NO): NO